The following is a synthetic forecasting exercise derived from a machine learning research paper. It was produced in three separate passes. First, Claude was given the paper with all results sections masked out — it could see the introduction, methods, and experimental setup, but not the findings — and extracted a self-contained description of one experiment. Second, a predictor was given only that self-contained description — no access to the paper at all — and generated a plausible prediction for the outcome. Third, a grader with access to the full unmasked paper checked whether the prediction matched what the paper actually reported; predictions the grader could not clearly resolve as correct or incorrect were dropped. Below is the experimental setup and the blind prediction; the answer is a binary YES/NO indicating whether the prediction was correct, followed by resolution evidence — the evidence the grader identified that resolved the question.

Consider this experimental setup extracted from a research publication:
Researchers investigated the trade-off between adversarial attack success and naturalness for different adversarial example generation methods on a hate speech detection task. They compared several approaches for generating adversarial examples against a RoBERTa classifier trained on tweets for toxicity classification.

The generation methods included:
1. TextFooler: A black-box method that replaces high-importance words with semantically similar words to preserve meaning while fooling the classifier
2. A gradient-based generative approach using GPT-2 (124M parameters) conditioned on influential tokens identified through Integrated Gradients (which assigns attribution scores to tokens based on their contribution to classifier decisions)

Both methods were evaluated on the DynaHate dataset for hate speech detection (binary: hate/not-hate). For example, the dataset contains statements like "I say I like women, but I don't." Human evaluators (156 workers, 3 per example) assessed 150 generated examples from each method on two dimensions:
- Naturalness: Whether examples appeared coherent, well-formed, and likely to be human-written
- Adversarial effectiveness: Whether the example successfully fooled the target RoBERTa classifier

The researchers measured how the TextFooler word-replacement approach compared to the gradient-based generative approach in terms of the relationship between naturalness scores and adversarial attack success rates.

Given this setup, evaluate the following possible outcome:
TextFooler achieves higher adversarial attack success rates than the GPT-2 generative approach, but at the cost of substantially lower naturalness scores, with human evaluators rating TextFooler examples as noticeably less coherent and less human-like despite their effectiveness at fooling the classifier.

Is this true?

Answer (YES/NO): YES